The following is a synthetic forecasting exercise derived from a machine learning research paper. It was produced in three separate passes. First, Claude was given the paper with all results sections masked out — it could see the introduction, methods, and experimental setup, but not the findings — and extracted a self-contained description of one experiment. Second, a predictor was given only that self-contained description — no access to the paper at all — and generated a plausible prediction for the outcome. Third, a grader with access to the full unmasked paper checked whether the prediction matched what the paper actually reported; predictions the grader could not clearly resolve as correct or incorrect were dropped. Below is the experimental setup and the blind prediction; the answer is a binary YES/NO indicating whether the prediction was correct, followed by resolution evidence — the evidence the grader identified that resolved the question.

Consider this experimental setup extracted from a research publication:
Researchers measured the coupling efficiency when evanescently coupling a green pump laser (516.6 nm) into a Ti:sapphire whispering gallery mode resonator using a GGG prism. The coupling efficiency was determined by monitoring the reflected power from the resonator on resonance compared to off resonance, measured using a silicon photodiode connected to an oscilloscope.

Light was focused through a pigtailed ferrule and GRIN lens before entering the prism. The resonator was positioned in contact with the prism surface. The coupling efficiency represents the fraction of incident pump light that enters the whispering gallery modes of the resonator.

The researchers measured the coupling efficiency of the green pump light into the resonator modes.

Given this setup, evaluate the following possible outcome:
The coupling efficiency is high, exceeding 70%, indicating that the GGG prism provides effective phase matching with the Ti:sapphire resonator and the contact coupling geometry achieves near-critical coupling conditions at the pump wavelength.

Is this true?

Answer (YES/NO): NO